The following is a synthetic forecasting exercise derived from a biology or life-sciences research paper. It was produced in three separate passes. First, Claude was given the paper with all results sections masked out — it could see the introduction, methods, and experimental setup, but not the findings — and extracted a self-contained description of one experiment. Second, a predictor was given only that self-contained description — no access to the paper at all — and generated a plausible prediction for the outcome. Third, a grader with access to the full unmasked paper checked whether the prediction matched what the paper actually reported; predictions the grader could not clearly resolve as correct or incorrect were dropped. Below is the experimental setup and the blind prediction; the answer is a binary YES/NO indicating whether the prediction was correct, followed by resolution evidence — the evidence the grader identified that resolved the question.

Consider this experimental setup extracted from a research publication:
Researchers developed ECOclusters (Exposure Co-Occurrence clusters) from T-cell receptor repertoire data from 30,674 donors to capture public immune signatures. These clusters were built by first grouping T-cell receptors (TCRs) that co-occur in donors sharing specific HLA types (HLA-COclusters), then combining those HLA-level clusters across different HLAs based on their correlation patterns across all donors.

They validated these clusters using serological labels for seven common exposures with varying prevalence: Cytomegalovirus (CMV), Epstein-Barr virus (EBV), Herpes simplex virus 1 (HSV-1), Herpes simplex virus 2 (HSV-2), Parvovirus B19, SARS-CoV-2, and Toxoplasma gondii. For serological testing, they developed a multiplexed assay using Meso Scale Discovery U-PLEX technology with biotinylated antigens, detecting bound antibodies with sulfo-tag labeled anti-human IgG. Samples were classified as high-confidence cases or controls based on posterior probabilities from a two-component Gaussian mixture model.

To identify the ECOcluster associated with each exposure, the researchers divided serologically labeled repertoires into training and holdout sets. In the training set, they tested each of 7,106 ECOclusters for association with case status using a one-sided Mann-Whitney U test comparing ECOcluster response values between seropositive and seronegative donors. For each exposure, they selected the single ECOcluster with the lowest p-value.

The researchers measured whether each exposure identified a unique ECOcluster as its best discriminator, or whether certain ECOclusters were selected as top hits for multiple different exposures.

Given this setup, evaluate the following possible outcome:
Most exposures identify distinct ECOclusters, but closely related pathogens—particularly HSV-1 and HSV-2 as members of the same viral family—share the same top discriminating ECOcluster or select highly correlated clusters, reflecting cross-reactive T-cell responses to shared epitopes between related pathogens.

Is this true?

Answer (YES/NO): YES